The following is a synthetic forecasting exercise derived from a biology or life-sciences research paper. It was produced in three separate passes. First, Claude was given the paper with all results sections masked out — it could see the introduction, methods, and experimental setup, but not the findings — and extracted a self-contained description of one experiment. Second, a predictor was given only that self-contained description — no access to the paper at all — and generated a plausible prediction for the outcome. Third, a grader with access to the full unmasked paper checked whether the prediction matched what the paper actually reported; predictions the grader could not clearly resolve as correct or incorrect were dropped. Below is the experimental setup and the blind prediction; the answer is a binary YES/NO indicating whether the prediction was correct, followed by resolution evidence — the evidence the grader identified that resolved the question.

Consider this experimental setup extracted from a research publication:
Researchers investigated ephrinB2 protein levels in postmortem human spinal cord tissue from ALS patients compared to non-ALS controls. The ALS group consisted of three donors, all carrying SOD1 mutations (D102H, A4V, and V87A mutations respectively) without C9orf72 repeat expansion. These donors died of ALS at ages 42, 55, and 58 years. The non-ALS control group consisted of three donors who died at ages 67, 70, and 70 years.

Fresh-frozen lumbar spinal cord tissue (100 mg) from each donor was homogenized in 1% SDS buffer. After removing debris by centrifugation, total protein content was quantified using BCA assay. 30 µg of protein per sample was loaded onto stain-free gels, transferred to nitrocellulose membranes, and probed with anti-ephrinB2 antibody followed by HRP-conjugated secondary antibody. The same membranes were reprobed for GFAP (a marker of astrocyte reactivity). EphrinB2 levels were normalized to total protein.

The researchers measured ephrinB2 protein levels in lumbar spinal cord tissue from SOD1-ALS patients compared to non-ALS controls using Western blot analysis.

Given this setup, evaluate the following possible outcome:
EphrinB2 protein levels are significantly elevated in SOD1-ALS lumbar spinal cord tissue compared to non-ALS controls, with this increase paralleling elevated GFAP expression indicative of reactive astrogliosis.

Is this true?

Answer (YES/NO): NO